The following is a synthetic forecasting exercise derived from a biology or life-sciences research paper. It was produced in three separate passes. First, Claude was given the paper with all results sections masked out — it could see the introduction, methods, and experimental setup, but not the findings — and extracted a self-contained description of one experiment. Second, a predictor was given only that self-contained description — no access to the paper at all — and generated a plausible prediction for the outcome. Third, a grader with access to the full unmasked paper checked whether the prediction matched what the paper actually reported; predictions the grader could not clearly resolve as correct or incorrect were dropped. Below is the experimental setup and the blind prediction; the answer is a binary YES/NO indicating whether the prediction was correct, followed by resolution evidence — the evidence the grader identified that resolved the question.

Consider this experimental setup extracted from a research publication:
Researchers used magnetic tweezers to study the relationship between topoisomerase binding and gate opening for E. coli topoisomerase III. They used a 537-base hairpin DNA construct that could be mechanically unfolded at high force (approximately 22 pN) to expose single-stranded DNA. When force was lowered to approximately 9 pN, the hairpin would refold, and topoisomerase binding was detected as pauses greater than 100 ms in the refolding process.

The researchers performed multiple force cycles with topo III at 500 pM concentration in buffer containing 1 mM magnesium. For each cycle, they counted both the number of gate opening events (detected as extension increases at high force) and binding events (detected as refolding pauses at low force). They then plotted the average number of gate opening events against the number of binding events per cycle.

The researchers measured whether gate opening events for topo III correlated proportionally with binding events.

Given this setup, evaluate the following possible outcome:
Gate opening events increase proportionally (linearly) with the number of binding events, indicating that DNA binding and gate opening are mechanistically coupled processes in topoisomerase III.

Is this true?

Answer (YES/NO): YES